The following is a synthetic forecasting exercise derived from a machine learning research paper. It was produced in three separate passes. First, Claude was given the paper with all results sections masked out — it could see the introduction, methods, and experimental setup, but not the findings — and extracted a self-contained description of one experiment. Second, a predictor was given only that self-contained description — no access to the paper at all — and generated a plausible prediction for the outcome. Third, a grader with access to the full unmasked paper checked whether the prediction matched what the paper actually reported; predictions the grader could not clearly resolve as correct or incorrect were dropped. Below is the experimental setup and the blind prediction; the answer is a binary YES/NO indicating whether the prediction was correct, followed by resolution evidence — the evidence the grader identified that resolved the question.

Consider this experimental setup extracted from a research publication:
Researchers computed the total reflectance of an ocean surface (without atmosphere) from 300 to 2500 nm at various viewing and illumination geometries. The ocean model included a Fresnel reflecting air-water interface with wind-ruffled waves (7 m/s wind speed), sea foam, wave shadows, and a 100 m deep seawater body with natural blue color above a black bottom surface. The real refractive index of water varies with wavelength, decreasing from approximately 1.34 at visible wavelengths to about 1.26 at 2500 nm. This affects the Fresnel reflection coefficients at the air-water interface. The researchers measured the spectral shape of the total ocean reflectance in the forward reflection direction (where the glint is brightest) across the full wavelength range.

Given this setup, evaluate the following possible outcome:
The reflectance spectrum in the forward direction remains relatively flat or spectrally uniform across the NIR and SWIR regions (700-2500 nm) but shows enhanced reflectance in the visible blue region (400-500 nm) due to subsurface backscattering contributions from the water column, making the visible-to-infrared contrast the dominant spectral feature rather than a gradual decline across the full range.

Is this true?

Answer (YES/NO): NO